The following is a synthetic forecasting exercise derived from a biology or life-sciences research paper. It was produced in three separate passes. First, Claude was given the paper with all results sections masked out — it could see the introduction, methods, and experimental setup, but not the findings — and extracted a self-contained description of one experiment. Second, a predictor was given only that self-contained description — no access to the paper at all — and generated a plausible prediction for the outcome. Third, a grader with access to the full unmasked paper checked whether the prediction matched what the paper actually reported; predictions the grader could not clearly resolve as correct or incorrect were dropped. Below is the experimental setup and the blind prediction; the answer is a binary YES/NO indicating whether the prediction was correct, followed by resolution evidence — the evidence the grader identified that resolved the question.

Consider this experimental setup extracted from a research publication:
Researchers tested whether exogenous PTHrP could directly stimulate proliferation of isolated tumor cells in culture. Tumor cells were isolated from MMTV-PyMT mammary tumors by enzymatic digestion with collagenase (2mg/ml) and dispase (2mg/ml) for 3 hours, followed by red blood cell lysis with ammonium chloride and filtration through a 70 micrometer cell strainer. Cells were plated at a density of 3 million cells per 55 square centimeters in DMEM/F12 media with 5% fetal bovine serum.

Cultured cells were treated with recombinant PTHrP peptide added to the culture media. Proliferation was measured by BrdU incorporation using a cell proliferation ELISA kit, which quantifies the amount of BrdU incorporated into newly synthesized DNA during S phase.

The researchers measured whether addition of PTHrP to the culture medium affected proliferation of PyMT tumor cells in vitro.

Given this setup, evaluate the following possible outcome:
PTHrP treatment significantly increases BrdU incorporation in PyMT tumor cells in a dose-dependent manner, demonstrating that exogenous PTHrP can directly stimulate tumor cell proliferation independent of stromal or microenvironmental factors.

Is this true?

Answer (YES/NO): NO